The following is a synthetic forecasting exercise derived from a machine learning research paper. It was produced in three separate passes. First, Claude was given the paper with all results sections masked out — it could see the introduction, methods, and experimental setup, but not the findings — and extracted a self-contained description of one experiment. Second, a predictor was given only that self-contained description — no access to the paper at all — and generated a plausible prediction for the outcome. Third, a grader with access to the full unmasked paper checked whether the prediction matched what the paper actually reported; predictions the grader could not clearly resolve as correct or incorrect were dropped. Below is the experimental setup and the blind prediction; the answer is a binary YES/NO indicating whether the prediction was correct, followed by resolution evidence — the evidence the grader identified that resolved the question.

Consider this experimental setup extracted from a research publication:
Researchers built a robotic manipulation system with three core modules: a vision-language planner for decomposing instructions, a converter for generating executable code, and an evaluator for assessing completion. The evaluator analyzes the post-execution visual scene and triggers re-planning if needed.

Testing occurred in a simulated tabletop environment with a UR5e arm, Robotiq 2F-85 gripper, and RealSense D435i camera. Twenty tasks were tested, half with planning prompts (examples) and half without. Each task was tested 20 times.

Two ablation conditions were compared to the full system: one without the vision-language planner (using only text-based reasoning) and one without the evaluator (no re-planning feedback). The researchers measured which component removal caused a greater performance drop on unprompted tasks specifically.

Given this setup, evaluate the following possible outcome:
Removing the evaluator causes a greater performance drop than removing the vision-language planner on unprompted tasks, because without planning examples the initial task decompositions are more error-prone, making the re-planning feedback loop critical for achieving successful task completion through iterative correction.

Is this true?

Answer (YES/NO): NO